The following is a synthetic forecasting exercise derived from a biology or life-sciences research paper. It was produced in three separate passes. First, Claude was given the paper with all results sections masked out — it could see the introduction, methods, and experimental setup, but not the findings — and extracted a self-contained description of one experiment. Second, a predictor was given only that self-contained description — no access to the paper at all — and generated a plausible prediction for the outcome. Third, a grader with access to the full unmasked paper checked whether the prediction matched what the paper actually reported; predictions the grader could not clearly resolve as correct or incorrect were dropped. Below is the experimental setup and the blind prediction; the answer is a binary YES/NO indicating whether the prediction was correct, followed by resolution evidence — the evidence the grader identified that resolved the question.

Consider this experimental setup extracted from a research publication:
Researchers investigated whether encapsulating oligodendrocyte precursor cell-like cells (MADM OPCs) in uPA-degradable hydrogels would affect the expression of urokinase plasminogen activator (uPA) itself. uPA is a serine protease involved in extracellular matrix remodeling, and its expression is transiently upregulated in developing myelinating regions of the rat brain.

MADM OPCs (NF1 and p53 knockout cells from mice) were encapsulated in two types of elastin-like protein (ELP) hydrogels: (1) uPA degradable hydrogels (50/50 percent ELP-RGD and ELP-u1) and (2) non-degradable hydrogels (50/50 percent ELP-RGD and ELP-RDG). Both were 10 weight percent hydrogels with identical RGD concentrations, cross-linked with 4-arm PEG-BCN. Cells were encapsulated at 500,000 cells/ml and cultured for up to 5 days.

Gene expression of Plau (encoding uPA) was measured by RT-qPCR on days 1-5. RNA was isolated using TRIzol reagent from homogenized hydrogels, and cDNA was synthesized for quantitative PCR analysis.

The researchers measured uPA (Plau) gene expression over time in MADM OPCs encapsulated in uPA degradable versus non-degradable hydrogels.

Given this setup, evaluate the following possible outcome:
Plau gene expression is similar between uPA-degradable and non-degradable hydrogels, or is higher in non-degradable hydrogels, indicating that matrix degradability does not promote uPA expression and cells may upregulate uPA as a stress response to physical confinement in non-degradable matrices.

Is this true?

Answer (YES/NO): NO